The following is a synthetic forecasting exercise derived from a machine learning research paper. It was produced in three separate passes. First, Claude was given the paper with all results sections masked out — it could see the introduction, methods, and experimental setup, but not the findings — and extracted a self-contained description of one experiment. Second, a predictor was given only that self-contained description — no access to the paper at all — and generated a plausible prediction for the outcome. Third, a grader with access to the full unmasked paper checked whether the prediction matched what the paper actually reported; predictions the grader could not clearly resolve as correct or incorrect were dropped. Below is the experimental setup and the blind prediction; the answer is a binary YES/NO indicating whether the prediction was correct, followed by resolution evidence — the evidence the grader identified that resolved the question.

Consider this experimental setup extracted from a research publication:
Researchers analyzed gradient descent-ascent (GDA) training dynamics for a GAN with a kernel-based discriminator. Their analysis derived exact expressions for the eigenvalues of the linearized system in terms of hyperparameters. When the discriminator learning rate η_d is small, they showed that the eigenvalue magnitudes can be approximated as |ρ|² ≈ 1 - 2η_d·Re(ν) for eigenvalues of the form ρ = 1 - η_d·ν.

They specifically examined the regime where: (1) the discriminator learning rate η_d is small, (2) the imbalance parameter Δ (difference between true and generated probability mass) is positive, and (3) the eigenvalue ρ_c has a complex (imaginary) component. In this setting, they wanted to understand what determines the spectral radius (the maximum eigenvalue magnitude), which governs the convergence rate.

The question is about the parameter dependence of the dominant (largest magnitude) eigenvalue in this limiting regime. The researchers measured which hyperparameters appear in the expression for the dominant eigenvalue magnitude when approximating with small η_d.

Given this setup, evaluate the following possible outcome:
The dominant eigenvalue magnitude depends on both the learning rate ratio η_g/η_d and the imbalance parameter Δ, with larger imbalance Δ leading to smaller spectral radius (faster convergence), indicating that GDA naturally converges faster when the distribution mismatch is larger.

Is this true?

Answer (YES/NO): NO